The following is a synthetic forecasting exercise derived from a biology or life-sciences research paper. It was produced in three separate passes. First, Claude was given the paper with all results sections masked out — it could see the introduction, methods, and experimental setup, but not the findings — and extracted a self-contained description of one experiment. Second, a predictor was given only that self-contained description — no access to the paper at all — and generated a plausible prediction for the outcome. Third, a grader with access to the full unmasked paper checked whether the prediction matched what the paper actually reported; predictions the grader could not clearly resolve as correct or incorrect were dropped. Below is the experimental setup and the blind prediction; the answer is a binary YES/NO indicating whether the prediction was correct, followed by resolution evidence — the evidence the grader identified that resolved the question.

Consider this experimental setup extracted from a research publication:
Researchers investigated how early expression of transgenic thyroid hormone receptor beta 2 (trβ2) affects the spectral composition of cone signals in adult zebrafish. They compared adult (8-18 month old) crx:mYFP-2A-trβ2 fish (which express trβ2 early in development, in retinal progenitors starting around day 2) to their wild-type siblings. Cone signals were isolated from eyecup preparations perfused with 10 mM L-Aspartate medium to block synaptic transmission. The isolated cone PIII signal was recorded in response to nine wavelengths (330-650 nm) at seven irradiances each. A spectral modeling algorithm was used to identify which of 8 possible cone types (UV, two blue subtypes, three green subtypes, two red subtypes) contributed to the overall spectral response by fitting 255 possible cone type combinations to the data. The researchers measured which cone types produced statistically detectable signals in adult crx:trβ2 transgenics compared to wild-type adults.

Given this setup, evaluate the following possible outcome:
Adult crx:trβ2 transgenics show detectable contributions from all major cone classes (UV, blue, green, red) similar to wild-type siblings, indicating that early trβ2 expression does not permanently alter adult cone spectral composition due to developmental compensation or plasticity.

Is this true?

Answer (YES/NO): NO